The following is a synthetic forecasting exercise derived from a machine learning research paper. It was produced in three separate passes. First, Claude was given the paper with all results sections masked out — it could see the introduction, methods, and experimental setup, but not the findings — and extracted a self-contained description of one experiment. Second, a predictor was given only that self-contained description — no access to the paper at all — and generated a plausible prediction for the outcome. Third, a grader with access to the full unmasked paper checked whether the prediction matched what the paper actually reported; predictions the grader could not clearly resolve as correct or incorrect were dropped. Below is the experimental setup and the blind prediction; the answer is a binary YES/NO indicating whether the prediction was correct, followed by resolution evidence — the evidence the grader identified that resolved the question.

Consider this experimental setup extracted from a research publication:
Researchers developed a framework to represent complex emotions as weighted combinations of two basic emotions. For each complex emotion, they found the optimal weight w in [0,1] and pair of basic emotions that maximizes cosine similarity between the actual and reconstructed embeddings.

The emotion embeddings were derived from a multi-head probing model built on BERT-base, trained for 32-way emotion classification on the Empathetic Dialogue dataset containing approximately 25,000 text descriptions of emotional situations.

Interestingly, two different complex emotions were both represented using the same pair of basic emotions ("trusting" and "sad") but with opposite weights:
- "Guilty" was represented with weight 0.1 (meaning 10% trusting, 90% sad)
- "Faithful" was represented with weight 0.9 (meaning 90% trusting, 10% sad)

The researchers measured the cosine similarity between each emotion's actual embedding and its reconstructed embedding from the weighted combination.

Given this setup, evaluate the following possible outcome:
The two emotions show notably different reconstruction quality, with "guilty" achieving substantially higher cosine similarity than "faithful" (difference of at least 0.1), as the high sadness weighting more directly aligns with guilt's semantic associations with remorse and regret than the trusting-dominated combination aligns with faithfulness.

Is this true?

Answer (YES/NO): NO